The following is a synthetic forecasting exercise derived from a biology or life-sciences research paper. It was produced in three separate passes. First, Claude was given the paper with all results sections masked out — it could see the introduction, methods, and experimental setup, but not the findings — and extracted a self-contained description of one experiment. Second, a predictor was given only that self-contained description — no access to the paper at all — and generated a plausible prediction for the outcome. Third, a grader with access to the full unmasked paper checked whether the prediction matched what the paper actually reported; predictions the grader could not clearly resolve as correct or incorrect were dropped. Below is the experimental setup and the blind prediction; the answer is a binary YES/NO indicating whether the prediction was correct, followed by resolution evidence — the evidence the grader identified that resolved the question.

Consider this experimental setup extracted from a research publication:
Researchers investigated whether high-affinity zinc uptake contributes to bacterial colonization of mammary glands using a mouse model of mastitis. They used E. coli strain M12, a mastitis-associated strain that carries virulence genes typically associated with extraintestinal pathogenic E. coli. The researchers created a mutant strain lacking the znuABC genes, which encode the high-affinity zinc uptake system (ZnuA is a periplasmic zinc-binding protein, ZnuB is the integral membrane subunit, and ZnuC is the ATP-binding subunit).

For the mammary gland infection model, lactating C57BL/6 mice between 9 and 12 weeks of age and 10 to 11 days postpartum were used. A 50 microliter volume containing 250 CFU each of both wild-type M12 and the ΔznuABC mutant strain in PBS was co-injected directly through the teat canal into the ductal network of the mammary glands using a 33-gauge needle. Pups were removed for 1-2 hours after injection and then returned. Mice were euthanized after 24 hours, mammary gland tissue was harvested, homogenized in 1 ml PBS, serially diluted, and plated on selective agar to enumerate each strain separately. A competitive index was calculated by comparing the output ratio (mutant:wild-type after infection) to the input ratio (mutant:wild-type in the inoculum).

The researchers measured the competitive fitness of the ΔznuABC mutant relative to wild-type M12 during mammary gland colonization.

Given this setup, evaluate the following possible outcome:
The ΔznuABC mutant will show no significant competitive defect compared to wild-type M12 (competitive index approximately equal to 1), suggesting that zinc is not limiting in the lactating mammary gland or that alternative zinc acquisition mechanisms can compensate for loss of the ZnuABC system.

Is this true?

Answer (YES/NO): NO